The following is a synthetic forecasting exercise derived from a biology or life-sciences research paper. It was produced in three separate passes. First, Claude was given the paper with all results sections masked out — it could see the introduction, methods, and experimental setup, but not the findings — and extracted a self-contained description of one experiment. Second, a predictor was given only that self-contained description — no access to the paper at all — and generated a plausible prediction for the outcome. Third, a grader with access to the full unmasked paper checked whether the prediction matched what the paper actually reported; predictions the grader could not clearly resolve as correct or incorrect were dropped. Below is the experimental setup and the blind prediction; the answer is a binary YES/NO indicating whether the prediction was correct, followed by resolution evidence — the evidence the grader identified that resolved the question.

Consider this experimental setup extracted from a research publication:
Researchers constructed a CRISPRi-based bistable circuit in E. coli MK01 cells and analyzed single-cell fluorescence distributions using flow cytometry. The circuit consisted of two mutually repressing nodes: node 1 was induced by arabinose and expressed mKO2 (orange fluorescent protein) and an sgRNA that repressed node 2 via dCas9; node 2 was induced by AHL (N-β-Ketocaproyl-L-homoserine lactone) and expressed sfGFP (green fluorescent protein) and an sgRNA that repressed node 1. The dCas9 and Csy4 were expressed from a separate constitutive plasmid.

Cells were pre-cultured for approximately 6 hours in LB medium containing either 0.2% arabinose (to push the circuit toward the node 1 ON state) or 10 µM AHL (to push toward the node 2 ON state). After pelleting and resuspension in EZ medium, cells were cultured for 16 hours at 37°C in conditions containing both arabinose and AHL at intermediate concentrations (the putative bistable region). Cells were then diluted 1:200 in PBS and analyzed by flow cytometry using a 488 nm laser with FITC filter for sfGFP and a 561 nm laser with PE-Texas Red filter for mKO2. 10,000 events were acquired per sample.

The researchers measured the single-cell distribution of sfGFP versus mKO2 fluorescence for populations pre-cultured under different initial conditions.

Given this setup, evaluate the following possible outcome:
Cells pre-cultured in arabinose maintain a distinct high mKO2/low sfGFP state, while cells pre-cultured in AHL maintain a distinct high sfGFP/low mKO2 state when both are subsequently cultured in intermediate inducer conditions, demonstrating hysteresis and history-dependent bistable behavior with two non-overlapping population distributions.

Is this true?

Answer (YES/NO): NO